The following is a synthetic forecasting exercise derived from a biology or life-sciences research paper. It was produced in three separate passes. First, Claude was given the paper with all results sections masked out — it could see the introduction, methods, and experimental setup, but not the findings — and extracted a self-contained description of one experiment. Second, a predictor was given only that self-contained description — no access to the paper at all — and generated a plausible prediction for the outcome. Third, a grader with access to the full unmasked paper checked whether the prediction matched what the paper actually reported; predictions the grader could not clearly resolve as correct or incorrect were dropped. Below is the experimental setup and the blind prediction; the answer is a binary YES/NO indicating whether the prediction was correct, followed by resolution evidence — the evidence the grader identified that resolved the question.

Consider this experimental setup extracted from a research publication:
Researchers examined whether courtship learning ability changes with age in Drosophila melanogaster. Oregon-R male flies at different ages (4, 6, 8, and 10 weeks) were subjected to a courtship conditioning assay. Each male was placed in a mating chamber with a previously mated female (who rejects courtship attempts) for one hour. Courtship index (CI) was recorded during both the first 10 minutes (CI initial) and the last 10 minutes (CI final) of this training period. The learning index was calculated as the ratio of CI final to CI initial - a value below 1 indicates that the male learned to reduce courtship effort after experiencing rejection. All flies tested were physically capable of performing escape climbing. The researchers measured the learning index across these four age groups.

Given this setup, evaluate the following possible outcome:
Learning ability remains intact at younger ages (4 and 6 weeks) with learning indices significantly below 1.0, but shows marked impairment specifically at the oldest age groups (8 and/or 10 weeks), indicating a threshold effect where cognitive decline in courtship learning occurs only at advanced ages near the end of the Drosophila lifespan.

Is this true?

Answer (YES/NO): NO